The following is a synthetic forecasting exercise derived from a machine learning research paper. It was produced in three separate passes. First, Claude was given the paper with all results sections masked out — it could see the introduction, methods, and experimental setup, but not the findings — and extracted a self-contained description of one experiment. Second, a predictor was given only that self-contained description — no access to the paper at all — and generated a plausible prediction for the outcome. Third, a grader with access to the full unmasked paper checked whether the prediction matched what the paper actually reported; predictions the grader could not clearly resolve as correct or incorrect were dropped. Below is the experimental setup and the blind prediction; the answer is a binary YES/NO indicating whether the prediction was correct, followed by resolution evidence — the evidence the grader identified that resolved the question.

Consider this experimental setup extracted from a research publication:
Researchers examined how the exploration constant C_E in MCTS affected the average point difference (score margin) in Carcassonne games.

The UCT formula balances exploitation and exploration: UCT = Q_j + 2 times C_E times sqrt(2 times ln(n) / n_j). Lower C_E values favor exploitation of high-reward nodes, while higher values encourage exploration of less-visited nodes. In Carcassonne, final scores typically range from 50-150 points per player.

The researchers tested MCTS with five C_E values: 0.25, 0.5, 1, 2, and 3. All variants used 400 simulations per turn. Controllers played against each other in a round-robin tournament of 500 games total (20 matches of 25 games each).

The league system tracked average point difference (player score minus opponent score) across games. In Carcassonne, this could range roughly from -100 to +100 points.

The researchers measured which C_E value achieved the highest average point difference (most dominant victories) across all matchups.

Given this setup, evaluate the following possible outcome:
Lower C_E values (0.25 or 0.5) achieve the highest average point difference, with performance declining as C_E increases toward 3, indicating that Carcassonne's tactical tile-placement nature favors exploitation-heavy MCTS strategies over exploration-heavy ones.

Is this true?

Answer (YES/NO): NO